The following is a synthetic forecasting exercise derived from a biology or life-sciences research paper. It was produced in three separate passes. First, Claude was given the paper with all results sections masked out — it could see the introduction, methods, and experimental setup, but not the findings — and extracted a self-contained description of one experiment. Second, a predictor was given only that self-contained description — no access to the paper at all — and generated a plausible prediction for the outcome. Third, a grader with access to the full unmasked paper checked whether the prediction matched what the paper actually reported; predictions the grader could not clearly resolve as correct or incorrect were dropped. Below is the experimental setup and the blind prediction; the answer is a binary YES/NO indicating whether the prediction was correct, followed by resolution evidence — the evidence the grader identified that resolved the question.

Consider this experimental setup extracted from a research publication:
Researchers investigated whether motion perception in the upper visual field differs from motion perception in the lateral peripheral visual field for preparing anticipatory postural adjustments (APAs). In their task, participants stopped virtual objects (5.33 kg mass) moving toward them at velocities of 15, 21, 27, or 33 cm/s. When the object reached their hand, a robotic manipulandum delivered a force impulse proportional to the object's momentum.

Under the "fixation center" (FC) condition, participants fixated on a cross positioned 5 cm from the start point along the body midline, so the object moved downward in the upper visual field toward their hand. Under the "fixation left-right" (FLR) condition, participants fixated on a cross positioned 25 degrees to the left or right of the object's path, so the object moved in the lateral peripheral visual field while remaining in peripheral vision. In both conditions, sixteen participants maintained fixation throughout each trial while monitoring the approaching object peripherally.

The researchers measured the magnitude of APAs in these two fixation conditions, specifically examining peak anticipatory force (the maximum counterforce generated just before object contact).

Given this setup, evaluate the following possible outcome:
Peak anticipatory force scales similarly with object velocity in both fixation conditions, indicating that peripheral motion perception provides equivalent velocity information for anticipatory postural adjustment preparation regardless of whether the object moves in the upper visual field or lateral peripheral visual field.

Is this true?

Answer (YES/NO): NO